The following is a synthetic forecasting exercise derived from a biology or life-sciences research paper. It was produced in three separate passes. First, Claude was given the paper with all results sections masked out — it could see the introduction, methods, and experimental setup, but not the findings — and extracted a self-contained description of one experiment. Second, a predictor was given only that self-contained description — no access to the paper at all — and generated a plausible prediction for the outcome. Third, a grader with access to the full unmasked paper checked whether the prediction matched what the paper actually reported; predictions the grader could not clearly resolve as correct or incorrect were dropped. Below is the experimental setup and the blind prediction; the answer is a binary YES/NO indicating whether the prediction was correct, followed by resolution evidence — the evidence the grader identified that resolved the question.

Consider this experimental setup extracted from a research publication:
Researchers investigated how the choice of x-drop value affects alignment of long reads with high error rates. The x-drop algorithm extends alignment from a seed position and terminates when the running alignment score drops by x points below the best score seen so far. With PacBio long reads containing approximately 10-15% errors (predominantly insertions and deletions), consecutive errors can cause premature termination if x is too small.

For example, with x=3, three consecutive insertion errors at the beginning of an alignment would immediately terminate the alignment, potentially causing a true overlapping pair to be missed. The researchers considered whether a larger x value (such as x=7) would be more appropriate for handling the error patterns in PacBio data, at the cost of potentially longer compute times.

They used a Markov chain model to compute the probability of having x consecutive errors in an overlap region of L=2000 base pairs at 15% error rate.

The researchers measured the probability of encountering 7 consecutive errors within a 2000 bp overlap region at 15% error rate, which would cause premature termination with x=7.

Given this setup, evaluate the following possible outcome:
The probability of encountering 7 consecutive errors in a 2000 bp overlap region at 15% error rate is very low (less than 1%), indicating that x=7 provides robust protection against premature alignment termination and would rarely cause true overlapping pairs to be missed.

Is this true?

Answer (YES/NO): YES